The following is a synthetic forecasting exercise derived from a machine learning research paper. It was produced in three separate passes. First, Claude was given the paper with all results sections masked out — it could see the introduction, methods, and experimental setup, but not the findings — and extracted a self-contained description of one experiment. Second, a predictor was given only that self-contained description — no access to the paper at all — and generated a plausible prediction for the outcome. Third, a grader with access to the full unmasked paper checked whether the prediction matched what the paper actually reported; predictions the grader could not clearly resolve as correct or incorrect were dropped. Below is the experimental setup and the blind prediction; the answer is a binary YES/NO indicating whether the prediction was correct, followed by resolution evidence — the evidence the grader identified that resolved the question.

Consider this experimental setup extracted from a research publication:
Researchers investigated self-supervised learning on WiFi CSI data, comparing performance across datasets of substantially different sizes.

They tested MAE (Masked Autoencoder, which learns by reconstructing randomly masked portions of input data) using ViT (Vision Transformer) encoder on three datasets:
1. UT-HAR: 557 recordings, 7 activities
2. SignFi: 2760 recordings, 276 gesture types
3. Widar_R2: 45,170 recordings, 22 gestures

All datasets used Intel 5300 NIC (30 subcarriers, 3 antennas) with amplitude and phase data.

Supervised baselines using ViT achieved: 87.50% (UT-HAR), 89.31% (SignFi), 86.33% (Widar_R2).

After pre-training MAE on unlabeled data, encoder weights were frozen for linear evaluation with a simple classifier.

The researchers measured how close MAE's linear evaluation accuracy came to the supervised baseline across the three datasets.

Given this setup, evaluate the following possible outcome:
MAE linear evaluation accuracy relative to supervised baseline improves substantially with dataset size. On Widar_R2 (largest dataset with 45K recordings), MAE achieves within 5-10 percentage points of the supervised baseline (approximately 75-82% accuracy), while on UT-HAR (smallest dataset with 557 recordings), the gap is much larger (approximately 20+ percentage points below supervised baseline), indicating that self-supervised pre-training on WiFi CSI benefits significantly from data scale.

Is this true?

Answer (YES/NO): NO